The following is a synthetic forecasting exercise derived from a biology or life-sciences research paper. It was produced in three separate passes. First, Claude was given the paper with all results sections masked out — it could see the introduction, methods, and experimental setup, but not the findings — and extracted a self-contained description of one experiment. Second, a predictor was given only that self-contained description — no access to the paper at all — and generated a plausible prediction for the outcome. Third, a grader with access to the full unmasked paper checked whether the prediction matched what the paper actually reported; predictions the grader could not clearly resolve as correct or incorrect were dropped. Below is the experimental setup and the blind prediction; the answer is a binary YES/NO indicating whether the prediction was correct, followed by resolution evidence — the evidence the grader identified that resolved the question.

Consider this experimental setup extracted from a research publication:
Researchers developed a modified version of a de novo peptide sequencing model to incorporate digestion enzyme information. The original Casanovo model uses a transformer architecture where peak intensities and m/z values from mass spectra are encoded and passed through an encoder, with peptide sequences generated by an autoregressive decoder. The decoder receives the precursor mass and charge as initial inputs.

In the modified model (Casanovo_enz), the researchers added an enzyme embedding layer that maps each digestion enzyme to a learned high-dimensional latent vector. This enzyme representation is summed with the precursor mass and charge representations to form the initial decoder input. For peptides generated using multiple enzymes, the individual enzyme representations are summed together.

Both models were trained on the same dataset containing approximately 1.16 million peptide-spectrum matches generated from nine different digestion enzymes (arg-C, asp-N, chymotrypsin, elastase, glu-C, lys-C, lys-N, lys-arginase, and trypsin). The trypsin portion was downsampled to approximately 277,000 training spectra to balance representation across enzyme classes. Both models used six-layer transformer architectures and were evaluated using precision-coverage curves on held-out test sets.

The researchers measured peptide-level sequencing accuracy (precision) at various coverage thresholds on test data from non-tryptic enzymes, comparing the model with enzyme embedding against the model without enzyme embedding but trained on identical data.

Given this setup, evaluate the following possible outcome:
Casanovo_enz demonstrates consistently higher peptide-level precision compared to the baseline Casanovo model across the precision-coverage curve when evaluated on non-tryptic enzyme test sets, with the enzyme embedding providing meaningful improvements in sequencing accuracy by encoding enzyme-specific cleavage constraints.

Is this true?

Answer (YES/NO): NO